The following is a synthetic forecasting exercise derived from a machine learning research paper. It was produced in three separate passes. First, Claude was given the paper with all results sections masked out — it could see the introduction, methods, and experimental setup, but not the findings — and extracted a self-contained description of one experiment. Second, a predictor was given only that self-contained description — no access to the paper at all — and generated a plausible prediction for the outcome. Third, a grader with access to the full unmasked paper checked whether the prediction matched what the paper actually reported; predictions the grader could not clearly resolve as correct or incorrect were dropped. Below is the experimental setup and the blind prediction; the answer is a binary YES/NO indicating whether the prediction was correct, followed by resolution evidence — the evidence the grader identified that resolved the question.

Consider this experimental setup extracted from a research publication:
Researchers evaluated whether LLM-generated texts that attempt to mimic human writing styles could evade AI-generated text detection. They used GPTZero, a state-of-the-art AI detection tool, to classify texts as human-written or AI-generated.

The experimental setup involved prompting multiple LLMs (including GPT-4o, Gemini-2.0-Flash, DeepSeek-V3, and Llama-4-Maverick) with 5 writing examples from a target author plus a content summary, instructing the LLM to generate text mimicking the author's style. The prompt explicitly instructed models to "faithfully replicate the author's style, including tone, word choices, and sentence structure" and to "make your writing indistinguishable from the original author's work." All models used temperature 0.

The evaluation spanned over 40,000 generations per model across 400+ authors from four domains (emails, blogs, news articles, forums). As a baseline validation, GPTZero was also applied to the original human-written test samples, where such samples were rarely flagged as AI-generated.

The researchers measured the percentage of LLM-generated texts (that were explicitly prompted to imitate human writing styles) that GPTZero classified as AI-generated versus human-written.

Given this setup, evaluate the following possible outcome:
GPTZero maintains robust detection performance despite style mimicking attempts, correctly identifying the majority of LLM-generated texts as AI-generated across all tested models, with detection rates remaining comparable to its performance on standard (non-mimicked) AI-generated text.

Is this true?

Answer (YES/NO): NO